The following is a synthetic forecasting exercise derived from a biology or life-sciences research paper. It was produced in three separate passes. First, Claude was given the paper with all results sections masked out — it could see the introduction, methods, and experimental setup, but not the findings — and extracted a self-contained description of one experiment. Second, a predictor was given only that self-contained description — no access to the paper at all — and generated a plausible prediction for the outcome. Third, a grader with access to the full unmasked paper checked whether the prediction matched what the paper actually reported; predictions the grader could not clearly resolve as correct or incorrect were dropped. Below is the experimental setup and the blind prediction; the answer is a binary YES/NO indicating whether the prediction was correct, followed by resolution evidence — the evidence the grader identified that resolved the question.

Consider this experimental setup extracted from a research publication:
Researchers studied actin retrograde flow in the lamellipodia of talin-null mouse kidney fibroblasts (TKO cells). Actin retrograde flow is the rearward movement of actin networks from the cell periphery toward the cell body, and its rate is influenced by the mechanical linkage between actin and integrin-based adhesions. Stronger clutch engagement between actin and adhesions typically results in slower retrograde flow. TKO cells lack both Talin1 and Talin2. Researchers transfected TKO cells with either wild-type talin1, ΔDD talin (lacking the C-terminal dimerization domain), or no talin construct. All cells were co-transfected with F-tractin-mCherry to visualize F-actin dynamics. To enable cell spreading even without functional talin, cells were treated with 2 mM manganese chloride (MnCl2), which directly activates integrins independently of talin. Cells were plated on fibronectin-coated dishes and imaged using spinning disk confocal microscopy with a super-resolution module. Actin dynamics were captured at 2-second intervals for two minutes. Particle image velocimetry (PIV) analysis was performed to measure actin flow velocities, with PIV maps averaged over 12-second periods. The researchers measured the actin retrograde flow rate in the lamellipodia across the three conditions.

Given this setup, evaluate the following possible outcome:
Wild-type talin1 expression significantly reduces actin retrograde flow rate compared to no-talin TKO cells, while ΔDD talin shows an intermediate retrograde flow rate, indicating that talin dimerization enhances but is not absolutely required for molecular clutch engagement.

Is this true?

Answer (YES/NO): NO